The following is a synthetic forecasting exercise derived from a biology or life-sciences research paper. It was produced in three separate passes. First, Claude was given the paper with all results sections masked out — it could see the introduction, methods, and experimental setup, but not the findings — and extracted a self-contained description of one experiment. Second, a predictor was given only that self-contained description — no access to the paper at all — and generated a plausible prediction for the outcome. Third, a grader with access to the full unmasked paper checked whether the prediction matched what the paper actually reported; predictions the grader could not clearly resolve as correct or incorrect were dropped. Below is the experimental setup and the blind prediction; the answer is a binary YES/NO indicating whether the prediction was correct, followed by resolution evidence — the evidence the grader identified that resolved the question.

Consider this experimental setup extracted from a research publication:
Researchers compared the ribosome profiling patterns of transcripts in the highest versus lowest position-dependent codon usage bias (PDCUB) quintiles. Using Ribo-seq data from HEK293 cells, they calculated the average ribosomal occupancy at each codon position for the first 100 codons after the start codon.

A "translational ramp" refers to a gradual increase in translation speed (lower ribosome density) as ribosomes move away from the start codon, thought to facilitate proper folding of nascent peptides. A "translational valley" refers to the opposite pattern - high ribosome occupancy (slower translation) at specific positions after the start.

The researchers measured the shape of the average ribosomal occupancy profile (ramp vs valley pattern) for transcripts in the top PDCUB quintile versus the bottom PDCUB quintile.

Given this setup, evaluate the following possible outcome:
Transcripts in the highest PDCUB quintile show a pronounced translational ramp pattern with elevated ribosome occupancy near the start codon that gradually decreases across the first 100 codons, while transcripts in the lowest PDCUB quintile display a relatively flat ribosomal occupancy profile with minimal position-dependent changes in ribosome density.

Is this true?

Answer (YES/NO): NO